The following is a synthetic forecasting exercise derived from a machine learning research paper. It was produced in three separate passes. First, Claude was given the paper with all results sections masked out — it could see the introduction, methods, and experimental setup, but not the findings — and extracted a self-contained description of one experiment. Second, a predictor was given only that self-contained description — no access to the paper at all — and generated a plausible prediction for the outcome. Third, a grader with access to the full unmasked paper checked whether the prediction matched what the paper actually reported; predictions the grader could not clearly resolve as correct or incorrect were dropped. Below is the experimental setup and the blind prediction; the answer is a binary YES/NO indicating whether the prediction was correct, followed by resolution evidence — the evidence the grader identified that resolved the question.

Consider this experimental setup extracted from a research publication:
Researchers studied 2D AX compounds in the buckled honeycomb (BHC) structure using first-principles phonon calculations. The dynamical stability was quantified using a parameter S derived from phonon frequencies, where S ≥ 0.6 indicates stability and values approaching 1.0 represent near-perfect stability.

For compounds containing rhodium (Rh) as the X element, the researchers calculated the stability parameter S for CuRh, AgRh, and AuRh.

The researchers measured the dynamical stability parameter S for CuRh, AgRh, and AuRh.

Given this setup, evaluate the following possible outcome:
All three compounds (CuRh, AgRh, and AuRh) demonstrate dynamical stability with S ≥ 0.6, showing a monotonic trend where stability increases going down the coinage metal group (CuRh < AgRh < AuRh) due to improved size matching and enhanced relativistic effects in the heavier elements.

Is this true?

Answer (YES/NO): YES